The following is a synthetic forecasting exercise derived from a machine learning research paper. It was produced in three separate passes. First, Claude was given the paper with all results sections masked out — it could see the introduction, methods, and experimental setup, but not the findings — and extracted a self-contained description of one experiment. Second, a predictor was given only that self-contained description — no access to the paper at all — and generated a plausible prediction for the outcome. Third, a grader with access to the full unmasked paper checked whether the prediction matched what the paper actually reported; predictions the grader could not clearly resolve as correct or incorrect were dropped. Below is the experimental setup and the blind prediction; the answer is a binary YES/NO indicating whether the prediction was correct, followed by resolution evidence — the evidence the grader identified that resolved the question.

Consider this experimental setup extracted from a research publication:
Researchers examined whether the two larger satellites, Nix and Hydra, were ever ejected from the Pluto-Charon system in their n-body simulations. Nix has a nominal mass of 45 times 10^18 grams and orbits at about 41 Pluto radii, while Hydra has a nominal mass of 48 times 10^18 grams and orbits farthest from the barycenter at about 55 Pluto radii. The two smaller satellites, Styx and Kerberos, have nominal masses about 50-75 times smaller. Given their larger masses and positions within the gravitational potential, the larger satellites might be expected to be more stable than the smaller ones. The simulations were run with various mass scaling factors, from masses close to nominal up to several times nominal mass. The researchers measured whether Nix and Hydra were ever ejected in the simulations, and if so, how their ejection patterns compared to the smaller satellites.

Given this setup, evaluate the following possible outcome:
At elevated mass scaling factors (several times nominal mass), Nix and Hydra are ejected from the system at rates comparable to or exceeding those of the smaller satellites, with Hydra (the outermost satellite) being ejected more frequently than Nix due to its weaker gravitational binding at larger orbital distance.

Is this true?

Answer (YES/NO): NO